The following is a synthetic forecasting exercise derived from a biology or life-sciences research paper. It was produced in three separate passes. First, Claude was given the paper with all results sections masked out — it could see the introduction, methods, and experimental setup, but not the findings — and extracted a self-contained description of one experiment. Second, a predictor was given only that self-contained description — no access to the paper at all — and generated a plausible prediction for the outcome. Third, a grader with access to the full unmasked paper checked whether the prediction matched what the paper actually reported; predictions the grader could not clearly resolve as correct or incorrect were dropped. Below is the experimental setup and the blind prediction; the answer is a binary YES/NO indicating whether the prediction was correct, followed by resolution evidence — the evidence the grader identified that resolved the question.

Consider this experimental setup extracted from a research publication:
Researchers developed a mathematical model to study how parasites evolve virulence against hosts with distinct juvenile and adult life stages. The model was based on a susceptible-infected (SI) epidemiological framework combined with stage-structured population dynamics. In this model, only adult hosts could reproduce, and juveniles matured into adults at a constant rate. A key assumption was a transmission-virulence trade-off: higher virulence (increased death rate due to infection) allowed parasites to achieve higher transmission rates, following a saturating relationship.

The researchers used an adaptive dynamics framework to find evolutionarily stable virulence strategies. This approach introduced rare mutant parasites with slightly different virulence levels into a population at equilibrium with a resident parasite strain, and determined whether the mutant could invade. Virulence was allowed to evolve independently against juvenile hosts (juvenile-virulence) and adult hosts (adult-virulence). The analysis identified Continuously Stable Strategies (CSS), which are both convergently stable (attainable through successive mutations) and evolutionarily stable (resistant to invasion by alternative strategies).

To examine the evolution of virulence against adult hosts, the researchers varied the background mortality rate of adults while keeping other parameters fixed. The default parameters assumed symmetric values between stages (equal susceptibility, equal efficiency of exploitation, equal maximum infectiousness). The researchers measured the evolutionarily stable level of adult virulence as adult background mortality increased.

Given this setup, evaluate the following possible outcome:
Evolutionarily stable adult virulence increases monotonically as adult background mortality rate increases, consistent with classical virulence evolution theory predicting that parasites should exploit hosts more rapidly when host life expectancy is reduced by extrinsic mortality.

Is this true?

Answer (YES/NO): YES